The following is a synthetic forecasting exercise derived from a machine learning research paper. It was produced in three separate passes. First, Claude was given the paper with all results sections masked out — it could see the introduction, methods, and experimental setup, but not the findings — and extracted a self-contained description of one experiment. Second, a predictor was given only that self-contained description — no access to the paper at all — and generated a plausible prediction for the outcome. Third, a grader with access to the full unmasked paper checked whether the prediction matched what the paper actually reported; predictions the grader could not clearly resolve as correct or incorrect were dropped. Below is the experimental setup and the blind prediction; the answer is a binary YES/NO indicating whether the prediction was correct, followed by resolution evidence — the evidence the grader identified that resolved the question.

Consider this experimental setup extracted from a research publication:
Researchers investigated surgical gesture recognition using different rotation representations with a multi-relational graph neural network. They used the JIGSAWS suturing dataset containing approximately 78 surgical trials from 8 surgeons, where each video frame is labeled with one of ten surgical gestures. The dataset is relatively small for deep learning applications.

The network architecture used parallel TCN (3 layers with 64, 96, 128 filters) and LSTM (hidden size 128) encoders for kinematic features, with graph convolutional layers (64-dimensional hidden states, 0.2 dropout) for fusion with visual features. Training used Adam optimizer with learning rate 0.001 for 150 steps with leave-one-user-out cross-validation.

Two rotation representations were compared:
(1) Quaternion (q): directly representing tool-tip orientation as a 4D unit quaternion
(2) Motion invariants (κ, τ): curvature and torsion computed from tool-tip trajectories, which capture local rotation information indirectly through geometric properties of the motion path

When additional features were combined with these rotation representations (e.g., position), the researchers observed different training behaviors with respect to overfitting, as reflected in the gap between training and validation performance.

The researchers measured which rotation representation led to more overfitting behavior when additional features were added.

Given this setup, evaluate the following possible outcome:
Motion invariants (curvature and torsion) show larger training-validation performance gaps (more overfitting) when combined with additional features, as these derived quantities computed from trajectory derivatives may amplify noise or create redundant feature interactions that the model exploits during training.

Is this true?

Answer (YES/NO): NO